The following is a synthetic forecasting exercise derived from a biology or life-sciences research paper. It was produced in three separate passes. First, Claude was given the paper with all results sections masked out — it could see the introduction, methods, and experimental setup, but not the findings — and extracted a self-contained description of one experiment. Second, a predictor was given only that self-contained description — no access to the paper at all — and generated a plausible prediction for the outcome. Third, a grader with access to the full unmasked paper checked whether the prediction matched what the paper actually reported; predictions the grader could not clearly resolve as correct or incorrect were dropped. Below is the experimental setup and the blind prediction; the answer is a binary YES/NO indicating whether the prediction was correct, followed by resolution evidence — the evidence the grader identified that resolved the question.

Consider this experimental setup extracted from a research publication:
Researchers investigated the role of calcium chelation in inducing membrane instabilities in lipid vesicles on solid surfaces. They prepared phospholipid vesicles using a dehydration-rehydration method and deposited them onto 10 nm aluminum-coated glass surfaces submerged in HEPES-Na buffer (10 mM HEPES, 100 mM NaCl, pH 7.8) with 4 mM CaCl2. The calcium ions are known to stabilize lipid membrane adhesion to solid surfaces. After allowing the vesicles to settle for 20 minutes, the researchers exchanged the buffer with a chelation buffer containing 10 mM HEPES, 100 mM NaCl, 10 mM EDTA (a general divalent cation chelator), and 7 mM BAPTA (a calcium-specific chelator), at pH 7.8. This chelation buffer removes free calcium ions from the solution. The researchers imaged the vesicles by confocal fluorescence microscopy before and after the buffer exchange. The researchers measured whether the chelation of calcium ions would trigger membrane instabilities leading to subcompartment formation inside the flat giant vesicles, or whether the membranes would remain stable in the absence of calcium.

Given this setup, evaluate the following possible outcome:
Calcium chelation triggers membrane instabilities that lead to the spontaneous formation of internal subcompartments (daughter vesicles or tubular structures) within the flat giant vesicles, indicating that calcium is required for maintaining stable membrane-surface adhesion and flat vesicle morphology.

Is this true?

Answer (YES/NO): YES